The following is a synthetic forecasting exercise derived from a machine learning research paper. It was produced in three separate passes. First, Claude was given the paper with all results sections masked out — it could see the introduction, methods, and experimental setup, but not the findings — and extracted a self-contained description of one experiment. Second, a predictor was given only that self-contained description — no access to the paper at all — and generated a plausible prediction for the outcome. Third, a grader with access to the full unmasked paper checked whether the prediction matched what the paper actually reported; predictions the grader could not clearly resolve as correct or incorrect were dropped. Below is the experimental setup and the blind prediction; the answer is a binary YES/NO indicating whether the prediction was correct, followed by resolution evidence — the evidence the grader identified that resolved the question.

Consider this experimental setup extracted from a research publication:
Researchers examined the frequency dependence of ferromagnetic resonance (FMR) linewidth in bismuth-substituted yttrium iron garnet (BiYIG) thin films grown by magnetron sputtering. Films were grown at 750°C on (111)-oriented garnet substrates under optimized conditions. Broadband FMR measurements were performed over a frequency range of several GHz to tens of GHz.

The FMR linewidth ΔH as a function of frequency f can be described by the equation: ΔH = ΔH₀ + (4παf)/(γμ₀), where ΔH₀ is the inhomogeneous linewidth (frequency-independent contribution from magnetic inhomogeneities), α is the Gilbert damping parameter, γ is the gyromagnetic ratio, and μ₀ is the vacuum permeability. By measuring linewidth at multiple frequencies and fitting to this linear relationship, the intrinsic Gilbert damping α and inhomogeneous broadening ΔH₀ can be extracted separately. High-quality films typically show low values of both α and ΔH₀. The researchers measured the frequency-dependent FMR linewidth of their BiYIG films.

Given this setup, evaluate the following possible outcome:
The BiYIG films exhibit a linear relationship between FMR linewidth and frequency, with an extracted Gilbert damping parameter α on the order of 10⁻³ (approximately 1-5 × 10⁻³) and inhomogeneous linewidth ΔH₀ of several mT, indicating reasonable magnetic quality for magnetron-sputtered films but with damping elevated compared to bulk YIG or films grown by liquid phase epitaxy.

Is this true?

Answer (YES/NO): NO